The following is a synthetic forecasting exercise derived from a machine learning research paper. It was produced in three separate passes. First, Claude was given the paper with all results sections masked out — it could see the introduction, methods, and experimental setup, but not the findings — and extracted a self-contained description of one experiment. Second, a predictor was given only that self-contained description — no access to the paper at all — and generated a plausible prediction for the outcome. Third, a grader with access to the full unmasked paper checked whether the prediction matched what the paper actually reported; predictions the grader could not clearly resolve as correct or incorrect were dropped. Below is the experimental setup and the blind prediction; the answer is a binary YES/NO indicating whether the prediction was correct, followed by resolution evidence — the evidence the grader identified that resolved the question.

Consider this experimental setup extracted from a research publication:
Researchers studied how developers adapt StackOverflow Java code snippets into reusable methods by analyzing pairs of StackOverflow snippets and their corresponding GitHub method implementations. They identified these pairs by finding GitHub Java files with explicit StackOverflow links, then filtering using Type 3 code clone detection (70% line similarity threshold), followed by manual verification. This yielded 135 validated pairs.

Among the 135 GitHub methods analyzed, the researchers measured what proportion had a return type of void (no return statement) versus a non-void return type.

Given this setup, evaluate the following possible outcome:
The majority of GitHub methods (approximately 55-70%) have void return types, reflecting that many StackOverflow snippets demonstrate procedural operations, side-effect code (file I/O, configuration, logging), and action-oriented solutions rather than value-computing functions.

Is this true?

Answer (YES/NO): NO